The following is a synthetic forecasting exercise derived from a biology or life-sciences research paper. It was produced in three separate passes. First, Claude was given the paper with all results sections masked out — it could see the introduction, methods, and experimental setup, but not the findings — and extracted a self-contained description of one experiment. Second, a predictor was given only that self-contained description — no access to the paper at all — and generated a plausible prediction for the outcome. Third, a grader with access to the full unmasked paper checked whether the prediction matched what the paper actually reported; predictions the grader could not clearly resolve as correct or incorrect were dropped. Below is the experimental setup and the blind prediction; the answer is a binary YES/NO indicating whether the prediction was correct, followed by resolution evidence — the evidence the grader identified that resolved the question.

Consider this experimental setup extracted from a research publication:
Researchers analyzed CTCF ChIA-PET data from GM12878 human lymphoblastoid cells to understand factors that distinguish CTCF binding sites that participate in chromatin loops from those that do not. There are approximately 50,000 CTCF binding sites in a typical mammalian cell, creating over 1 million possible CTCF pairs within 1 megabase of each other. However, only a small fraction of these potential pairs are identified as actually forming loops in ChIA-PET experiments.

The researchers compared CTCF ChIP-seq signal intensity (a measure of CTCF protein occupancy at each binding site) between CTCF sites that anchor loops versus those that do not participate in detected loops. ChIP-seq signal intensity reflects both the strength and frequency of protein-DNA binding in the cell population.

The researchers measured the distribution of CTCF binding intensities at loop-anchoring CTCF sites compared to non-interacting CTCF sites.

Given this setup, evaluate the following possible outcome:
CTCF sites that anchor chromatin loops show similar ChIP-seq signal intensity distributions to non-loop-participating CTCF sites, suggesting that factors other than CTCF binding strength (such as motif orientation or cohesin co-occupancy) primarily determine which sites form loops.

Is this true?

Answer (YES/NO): NO